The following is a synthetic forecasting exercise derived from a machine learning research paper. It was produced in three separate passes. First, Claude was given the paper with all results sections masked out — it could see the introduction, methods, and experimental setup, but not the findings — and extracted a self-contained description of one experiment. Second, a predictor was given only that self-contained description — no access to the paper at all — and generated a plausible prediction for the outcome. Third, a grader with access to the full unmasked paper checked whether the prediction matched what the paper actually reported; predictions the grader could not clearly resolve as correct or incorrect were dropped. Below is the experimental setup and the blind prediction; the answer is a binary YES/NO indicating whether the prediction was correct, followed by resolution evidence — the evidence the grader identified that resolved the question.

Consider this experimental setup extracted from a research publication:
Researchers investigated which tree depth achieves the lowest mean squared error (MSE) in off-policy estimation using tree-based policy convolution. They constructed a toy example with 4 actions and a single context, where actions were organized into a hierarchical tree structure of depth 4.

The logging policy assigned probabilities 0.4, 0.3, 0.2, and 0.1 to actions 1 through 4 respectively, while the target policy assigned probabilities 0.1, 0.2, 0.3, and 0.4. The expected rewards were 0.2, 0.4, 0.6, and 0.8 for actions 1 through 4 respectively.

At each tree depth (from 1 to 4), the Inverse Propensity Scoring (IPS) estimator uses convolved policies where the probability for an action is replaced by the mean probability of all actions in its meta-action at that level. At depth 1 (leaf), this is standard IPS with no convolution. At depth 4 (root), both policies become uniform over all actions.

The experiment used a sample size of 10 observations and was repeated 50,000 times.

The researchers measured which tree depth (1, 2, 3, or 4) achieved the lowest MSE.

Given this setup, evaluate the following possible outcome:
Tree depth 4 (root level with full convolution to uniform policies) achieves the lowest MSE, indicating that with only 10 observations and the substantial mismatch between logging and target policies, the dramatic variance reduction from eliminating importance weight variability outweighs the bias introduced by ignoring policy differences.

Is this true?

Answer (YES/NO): NO